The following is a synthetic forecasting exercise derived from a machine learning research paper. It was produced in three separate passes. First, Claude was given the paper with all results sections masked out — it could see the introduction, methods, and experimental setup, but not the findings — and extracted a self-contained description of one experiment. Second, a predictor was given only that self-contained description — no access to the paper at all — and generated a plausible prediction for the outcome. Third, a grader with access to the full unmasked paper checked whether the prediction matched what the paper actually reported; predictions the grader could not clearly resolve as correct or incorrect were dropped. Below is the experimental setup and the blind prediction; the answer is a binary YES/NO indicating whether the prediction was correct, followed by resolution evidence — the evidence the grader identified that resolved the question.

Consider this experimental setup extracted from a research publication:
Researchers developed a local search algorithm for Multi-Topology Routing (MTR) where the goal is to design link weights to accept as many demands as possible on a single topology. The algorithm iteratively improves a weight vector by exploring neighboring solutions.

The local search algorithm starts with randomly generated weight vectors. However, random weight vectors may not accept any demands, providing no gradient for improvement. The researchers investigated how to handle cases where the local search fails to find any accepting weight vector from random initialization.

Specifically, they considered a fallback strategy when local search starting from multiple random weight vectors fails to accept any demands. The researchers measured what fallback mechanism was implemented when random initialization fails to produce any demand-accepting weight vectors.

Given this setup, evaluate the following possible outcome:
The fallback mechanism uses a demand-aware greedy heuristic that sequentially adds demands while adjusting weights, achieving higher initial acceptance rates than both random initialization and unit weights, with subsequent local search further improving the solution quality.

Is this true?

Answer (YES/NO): NO